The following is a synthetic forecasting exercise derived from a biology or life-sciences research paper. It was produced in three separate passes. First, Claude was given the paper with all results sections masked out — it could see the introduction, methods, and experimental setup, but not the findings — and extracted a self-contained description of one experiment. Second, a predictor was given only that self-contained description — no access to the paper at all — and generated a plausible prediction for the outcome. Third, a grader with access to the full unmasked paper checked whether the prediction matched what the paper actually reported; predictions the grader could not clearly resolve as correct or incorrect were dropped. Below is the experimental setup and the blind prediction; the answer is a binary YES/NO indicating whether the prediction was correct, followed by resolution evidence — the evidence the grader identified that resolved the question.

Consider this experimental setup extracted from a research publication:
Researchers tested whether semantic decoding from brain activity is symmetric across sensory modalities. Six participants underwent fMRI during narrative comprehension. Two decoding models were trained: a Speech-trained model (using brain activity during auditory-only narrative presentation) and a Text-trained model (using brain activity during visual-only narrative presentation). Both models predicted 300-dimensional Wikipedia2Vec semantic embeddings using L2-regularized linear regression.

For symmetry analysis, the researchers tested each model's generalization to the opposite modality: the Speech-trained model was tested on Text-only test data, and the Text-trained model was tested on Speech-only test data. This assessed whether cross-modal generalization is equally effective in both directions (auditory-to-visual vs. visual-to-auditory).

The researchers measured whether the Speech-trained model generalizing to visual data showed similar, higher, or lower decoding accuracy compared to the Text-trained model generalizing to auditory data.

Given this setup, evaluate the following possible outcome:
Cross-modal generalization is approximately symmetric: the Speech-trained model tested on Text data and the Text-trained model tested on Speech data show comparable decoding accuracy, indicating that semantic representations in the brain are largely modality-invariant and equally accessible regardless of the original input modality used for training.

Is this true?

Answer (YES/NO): NO